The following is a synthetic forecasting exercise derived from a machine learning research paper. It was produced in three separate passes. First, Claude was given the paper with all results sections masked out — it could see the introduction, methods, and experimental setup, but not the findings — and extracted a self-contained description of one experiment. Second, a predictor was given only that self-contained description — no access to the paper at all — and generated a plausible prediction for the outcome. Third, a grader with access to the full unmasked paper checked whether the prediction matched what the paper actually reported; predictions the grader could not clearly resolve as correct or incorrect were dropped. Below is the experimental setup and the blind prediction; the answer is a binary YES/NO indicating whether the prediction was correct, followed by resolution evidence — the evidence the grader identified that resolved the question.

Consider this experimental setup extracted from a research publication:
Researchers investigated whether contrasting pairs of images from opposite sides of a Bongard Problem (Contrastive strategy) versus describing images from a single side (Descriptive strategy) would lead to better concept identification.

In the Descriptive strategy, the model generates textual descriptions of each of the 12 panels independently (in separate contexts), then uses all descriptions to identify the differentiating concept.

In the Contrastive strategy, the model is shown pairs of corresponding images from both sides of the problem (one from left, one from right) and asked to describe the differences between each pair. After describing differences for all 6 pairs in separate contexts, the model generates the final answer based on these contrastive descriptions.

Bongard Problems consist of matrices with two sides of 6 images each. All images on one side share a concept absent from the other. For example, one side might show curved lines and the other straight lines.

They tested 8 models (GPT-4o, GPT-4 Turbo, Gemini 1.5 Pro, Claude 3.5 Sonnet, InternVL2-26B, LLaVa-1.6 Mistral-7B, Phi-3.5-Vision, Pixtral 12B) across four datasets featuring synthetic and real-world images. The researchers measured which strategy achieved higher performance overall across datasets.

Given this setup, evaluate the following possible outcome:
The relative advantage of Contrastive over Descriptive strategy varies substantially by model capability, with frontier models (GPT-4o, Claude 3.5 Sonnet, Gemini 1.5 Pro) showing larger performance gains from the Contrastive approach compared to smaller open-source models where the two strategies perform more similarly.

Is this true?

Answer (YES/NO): NO